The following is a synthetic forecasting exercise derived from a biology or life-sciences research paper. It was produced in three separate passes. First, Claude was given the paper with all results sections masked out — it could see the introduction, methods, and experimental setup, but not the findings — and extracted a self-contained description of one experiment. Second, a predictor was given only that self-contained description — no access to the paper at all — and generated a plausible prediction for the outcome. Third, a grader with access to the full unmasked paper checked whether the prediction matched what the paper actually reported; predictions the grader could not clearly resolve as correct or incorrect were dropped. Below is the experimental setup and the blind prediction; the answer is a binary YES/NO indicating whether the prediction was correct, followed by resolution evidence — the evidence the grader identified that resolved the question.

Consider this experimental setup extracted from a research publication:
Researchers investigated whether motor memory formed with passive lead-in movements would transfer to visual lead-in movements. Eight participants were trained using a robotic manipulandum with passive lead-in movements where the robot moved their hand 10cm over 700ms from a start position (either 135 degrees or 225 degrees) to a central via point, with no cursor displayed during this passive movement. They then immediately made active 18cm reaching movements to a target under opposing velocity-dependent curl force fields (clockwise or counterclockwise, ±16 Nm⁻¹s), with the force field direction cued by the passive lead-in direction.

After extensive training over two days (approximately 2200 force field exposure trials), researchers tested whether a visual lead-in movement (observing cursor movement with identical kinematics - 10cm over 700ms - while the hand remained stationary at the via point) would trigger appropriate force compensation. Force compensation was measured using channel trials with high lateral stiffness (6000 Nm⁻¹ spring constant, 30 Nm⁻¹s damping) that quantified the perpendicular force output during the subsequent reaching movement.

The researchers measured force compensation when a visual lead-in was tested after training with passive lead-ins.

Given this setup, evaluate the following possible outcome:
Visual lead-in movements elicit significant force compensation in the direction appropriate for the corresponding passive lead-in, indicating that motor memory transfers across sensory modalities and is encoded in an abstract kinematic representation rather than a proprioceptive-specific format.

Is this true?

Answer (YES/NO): NO